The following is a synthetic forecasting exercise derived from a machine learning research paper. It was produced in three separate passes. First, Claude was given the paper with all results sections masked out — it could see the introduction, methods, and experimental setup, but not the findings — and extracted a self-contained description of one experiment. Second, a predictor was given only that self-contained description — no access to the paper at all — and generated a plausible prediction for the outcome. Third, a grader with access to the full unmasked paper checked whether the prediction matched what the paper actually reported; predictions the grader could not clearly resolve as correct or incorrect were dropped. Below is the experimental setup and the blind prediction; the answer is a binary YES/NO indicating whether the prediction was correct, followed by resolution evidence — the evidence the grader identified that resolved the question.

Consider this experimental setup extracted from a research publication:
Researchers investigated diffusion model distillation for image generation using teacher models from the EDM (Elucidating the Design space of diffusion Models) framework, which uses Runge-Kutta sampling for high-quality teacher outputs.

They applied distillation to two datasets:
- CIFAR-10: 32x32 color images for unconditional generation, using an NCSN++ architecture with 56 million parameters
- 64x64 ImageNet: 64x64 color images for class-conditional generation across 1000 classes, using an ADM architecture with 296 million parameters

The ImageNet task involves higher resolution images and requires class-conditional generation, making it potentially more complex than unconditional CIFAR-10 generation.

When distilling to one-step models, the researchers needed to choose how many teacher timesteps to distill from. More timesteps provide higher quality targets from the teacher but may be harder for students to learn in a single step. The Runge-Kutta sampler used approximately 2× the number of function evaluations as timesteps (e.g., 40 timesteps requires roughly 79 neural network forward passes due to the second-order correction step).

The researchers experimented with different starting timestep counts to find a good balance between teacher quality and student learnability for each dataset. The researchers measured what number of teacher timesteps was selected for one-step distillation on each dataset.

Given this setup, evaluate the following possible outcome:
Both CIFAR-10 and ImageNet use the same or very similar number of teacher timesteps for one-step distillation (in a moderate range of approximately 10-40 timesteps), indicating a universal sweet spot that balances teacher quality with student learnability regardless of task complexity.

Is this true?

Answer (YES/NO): NO